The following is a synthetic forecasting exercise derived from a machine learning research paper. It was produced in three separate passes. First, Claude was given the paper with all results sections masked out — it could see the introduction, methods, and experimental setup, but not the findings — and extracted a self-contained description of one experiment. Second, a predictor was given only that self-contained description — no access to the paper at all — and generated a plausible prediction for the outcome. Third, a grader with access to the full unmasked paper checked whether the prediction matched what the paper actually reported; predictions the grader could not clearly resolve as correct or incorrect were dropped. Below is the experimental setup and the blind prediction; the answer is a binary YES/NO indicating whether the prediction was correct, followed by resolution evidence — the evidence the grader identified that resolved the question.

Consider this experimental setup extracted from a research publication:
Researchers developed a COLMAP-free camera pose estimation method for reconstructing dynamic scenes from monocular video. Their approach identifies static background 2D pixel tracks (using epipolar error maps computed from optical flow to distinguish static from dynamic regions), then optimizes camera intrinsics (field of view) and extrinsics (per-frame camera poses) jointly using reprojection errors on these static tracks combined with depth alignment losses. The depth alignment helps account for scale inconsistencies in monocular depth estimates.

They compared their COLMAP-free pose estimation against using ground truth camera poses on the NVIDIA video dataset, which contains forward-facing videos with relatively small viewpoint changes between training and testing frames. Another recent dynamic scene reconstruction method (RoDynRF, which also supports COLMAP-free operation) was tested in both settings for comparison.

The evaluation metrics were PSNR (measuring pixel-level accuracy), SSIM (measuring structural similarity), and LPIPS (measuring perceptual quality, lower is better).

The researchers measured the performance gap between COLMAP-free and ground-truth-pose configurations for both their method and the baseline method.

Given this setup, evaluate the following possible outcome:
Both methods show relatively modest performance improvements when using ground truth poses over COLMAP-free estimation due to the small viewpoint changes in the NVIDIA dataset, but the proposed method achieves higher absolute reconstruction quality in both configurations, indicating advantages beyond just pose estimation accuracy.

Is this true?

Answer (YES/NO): NO